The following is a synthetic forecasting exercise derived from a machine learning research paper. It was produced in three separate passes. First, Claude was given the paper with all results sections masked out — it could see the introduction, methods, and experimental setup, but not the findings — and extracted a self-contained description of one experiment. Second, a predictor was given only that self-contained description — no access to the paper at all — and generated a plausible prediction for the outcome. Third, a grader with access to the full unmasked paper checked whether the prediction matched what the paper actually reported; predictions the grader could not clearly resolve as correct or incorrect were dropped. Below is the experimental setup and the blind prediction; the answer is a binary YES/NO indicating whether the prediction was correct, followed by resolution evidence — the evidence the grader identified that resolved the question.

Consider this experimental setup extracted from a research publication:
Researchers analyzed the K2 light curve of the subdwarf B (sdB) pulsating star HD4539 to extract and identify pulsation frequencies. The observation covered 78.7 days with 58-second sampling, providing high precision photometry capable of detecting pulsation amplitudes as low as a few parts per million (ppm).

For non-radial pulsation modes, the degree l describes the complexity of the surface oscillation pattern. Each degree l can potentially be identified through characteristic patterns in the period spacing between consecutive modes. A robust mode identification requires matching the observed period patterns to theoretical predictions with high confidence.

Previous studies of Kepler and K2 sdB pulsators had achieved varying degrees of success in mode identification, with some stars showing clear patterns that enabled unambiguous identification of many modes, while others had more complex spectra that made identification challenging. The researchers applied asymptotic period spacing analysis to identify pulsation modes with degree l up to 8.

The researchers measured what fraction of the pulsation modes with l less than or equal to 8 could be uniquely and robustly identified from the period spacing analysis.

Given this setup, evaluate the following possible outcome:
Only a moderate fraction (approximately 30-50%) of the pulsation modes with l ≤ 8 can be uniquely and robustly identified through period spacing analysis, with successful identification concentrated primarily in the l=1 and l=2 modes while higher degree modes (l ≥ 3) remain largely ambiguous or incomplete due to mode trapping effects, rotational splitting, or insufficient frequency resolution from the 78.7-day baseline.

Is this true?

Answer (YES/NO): NO